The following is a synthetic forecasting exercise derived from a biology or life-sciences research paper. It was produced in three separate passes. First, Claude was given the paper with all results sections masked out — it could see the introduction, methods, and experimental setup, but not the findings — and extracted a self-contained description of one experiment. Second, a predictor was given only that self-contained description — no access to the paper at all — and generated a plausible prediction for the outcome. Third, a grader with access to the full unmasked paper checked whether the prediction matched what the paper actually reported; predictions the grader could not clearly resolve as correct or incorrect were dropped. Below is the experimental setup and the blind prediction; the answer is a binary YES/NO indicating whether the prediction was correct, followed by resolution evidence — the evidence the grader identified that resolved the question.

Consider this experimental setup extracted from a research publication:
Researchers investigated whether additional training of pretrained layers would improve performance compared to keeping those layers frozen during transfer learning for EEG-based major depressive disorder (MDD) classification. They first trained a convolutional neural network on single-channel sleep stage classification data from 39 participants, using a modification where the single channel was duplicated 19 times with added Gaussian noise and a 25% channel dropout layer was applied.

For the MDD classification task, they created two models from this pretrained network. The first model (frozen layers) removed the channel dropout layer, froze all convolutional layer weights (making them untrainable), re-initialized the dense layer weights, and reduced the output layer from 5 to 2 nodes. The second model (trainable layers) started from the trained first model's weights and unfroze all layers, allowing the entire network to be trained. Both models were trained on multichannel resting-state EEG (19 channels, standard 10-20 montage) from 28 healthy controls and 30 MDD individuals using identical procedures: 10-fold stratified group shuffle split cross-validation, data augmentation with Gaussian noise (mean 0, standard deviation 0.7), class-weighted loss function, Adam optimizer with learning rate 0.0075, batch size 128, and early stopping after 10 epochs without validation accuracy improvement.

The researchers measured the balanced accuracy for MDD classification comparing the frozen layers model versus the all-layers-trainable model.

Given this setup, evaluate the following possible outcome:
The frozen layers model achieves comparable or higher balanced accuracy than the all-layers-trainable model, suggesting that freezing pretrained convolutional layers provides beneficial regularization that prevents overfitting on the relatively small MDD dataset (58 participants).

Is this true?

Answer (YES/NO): NO